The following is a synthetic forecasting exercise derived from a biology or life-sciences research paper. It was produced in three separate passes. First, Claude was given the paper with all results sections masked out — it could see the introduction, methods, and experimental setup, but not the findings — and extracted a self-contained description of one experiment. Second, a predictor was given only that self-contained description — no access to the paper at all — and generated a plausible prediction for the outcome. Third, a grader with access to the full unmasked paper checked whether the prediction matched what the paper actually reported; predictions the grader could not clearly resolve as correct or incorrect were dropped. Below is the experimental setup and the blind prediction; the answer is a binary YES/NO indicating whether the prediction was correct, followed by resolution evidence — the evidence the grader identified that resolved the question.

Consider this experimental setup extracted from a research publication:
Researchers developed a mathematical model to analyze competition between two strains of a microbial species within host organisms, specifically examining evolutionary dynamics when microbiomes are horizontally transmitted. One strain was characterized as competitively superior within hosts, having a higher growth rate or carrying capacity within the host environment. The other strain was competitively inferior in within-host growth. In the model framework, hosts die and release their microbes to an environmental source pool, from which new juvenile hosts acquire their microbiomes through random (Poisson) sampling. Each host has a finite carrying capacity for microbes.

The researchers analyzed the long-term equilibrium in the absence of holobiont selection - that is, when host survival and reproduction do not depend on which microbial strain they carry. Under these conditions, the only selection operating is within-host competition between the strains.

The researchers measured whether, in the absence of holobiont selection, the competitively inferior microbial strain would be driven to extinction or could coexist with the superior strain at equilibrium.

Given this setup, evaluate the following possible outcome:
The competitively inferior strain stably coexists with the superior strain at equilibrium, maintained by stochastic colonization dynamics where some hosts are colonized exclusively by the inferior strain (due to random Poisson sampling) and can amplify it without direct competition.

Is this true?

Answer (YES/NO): NO